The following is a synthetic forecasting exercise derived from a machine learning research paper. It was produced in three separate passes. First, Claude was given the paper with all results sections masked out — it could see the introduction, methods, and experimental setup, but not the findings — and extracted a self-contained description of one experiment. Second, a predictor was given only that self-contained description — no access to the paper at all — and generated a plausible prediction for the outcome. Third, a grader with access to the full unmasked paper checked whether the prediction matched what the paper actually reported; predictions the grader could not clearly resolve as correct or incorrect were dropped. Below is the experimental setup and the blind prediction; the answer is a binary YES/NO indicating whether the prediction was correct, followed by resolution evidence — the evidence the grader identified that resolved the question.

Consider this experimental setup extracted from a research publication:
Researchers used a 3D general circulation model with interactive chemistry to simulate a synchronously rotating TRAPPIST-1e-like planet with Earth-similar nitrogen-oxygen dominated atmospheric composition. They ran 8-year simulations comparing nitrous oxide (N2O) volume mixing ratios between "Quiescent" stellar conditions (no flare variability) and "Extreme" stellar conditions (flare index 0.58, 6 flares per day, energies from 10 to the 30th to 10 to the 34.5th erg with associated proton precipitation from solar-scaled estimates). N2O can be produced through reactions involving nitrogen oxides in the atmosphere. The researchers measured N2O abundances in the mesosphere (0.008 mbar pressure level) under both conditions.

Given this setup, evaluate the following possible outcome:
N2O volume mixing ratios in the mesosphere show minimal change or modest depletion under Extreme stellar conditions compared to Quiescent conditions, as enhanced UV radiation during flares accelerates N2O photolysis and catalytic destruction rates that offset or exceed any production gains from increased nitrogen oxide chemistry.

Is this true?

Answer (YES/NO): NO